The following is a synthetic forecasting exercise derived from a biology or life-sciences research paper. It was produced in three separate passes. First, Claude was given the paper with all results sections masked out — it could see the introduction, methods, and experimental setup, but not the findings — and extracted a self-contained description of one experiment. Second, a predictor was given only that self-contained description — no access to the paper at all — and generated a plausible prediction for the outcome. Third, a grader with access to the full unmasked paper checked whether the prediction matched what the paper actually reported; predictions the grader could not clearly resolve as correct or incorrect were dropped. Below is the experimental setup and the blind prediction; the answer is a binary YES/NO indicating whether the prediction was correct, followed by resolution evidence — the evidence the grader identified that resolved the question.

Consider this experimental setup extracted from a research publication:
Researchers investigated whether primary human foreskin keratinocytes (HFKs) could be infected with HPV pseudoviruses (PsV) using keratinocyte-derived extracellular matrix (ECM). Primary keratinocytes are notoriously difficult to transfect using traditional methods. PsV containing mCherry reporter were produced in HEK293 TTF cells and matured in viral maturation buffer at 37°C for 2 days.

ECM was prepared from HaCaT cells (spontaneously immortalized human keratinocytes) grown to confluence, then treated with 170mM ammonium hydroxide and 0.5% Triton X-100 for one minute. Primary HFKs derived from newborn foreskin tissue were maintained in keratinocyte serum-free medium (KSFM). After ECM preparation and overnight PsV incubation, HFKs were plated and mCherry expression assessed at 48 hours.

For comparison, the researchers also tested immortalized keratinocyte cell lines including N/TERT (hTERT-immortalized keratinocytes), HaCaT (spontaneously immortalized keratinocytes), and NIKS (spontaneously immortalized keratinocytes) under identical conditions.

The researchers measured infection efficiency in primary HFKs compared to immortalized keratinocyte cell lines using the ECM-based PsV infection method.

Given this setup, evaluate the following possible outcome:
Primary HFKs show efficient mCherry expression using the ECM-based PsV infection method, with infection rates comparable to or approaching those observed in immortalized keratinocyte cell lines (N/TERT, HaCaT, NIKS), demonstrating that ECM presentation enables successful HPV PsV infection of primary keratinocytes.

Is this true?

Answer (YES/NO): NO